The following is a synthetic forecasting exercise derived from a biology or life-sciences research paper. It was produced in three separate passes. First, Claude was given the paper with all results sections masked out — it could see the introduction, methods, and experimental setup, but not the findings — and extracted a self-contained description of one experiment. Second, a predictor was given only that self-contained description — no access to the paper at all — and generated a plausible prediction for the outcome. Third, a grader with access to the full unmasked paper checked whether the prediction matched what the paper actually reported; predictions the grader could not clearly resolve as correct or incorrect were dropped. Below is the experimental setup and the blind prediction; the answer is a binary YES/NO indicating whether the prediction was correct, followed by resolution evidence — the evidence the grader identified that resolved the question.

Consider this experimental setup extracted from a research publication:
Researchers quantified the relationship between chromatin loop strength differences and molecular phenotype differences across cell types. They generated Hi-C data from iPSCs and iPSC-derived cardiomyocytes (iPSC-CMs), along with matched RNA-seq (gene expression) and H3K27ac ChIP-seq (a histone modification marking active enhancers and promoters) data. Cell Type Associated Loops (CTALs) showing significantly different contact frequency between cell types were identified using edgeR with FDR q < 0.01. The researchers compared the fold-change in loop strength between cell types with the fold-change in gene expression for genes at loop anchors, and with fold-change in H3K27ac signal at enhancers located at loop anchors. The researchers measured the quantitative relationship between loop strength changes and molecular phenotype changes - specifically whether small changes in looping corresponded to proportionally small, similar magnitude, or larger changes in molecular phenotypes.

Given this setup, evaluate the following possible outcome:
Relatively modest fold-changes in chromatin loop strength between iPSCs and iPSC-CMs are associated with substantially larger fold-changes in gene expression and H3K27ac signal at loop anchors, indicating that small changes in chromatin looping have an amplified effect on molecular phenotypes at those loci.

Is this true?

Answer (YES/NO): YES